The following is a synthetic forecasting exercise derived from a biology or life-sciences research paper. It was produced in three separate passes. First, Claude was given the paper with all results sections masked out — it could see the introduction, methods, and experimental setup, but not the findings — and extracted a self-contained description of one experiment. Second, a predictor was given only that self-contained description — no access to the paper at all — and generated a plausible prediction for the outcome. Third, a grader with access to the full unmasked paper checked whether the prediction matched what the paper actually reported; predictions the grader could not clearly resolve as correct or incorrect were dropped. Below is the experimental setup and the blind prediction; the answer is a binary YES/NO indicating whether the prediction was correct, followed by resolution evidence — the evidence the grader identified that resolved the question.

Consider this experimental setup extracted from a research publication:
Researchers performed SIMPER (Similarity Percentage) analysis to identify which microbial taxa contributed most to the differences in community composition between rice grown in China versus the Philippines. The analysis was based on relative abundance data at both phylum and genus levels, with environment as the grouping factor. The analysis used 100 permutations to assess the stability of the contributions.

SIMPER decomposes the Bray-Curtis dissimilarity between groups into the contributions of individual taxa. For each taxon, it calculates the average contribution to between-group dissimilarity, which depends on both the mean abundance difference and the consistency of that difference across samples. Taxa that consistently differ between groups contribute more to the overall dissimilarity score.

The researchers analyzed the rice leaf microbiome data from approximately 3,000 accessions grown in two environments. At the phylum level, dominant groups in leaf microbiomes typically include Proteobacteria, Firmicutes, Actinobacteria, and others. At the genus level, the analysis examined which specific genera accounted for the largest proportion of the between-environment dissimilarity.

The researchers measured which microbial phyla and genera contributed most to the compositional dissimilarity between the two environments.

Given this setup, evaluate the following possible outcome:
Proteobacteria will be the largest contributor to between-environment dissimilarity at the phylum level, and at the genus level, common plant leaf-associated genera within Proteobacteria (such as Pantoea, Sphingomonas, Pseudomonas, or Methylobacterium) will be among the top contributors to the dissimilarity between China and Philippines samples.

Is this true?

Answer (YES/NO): NO